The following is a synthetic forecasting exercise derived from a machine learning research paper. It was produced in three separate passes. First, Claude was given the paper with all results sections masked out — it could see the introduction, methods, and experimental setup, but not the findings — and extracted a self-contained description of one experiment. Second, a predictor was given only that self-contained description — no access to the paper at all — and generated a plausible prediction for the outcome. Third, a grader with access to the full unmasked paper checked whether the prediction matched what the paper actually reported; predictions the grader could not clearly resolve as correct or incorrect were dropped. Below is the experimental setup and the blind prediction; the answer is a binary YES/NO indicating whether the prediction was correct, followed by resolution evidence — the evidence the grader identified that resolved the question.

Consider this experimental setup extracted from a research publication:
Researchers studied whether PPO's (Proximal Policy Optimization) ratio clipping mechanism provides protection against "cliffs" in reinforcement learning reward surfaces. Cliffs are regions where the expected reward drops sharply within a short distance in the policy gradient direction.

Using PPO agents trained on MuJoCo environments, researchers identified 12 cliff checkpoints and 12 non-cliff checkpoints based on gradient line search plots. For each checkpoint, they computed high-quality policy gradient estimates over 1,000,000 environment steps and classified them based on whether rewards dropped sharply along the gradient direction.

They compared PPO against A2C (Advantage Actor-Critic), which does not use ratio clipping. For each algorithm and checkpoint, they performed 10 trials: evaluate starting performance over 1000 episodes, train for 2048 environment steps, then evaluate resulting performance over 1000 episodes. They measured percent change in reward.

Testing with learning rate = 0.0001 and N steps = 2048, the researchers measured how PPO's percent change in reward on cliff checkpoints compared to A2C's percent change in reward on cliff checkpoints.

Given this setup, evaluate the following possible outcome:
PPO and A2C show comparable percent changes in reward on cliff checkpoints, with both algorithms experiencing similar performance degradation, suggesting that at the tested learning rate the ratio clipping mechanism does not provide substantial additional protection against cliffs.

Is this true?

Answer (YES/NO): NO